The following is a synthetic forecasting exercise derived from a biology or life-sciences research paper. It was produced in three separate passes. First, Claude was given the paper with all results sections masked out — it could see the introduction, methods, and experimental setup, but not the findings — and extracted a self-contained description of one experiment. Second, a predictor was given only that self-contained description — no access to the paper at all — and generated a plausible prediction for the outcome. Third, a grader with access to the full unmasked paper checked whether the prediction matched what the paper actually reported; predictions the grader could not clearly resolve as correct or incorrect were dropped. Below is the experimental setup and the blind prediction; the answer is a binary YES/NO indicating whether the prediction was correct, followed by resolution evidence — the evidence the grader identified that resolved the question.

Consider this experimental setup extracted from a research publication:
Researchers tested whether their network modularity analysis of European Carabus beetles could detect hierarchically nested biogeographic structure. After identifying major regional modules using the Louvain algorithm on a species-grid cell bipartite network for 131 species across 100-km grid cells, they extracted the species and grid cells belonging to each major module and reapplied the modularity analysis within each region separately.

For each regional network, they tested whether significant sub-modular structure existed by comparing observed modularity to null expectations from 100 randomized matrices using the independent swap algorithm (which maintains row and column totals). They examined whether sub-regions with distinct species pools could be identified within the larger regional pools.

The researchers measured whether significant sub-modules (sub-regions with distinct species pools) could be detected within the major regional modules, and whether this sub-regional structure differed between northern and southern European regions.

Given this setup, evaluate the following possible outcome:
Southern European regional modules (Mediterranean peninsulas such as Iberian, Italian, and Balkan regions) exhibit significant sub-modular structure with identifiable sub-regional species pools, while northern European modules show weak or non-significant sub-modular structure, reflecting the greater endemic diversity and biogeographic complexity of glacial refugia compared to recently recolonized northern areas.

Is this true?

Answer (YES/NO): NO